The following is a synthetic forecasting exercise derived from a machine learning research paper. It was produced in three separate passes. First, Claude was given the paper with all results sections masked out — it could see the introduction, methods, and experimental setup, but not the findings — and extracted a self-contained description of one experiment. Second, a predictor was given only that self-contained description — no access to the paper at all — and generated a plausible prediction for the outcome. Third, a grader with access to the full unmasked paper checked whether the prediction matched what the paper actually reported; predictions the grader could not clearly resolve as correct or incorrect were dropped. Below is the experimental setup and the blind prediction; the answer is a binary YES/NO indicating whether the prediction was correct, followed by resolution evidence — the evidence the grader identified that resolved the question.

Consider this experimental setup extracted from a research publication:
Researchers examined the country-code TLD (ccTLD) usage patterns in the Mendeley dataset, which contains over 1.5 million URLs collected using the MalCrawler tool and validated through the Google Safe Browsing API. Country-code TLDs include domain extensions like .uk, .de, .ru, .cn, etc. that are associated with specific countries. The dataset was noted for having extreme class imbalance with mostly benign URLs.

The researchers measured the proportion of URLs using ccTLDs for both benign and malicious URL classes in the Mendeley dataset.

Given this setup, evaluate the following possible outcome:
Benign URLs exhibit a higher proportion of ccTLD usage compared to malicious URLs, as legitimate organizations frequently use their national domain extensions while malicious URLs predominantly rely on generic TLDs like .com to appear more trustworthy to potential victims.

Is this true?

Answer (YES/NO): NO